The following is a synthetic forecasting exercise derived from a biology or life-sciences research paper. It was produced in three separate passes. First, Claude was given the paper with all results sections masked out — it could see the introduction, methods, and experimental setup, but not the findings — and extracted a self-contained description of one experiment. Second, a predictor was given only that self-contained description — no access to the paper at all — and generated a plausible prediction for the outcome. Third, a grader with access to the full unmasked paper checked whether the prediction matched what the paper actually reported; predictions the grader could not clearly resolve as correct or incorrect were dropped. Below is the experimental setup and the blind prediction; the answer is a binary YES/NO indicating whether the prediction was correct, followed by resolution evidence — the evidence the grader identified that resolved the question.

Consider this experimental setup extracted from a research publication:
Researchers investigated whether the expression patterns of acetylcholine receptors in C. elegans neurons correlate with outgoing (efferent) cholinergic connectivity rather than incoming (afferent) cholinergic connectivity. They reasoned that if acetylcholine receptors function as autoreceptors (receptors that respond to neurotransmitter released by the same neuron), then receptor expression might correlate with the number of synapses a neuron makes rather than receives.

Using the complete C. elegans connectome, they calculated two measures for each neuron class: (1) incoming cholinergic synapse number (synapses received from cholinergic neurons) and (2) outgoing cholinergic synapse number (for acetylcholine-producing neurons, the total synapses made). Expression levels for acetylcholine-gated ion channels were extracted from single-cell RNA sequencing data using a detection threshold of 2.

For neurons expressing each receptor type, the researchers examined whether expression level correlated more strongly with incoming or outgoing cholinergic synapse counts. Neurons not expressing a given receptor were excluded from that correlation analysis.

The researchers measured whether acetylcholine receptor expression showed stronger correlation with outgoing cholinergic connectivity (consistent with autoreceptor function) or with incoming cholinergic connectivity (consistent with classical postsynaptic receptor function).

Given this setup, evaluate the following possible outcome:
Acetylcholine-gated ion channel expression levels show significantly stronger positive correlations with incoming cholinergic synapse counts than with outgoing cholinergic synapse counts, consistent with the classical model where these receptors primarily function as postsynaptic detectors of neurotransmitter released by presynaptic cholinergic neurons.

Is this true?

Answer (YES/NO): NO